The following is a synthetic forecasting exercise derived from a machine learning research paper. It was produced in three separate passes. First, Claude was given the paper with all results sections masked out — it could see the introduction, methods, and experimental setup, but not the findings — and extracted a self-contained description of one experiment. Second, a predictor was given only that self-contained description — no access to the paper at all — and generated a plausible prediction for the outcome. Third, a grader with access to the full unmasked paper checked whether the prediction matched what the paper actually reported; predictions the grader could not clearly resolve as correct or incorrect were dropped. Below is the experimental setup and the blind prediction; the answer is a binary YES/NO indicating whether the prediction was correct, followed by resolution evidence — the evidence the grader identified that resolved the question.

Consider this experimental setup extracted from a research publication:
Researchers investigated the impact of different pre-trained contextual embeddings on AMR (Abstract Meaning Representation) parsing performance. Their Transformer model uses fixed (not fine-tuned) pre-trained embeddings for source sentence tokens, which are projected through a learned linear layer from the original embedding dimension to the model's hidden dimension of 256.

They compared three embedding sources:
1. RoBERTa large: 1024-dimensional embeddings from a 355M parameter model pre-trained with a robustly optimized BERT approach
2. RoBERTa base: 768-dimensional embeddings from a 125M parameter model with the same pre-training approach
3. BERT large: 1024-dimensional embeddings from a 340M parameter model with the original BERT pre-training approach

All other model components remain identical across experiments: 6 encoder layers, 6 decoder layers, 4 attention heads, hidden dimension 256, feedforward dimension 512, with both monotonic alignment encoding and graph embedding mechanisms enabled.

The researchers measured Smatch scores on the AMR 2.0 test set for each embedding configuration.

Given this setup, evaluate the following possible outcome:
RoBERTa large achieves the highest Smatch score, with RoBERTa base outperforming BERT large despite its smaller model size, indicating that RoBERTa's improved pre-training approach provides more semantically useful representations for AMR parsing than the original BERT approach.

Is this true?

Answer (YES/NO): NO